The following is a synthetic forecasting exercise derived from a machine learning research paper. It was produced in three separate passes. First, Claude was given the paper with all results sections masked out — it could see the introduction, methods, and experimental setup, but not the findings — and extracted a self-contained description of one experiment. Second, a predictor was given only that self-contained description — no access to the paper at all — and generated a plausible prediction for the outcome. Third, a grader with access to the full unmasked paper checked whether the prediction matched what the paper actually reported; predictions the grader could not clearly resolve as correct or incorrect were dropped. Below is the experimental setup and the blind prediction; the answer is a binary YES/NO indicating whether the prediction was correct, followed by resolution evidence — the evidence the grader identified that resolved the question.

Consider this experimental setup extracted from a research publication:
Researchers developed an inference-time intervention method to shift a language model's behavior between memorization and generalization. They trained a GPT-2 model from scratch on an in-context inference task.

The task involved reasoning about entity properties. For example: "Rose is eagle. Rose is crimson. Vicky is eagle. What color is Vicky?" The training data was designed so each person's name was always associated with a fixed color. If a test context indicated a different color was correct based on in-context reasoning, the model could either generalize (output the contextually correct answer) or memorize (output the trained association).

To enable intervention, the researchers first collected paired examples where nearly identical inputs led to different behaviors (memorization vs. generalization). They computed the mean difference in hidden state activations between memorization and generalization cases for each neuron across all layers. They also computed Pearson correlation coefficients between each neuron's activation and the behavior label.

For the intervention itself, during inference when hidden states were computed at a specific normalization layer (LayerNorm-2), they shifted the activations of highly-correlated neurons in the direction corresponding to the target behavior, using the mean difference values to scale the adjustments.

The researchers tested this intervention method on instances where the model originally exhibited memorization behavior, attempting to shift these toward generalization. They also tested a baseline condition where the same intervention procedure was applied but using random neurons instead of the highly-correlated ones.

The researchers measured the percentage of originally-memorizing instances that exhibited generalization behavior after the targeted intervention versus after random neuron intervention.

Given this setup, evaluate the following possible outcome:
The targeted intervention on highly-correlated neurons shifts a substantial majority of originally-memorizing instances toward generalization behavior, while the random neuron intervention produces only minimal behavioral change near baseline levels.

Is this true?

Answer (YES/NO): YES